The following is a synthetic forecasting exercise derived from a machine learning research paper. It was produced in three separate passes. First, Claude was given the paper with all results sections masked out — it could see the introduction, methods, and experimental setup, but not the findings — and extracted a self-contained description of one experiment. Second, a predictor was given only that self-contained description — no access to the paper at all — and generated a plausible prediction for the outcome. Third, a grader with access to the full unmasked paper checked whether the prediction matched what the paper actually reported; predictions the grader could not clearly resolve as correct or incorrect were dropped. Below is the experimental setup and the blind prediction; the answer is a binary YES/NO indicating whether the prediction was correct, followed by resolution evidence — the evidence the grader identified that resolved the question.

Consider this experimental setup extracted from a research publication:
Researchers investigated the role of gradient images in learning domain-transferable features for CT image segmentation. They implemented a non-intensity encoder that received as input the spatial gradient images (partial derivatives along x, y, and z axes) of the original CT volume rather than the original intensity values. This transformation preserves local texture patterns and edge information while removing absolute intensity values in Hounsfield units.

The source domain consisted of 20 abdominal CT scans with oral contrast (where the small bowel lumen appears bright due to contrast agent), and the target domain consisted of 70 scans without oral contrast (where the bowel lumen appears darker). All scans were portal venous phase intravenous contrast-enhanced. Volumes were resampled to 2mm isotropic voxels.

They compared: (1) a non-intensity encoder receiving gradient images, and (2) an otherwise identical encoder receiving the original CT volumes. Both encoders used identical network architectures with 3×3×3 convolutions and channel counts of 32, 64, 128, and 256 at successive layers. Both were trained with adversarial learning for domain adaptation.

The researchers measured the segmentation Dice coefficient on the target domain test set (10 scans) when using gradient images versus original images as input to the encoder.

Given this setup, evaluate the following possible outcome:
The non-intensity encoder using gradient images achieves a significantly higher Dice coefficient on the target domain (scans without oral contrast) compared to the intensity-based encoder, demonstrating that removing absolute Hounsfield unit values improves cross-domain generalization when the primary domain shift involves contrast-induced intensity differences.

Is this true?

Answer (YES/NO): NO